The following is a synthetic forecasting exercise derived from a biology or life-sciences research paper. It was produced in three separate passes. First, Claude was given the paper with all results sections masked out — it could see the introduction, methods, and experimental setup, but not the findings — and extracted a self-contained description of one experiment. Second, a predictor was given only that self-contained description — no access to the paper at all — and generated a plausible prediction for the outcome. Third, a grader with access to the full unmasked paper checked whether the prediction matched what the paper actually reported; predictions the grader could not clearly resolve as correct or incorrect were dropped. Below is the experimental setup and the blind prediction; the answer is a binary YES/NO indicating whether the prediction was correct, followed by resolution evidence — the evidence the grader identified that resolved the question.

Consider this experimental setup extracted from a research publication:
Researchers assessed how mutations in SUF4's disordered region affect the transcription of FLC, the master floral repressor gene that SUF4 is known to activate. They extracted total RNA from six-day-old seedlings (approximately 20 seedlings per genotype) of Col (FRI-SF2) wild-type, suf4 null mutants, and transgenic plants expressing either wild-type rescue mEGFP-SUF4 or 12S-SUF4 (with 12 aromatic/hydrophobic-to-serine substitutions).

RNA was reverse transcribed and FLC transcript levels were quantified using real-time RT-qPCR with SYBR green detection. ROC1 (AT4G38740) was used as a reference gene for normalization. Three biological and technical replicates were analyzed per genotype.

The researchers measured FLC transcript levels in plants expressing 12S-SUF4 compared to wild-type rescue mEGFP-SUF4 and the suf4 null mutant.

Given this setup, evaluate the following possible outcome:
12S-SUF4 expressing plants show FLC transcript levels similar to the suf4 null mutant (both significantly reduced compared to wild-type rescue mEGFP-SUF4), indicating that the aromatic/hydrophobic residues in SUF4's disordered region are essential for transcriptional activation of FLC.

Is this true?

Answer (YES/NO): NO